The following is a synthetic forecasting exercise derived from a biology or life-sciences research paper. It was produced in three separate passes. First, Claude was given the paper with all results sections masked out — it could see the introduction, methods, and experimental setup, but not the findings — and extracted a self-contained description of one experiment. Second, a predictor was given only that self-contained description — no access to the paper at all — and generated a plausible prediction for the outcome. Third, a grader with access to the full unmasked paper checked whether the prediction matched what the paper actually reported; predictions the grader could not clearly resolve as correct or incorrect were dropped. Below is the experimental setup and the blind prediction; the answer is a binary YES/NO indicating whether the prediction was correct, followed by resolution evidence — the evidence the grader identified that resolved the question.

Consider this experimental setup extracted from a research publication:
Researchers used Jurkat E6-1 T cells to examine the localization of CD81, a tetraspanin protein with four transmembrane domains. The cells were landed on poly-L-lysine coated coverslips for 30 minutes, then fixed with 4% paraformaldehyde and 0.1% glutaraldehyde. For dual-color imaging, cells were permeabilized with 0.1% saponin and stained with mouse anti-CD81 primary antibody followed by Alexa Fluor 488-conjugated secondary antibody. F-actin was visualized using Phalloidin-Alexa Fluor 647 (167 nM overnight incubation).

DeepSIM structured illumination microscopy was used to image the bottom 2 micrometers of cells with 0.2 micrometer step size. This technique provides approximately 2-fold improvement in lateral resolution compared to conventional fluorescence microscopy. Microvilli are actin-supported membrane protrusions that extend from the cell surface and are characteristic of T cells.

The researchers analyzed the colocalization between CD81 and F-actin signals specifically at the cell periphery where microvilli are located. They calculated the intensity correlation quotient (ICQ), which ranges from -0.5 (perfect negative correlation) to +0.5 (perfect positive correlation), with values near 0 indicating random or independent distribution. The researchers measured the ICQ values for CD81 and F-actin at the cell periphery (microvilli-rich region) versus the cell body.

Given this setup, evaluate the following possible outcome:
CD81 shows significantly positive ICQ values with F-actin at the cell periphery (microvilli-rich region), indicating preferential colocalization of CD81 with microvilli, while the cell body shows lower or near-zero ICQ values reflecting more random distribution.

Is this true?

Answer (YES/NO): YES